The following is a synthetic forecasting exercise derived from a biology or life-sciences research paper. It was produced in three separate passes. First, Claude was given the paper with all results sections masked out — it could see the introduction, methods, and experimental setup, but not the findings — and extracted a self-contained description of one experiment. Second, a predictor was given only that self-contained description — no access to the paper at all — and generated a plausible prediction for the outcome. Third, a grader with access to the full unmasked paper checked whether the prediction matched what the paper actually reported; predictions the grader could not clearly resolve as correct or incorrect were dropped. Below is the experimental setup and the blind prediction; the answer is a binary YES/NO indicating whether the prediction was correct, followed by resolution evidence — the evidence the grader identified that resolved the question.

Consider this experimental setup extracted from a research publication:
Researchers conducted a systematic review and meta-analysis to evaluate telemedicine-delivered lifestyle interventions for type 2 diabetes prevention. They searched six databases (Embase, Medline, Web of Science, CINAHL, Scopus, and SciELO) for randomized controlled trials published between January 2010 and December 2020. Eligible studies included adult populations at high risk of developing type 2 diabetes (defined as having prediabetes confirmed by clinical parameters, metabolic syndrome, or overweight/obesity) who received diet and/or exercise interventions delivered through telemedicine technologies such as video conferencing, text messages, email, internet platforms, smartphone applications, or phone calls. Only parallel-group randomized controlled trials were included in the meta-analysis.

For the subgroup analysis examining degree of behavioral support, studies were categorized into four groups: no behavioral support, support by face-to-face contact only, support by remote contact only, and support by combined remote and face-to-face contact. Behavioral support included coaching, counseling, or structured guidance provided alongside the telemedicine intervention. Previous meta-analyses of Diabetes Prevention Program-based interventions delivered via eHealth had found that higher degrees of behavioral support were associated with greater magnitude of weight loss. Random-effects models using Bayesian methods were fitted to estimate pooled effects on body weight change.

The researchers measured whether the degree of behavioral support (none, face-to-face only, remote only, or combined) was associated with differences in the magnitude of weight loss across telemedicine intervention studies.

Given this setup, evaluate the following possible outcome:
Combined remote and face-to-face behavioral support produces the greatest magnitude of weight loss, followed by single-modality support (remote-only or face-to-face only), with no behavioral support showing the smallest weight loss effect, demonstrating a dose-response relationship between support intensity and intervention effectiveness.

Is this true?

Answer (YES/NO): NO